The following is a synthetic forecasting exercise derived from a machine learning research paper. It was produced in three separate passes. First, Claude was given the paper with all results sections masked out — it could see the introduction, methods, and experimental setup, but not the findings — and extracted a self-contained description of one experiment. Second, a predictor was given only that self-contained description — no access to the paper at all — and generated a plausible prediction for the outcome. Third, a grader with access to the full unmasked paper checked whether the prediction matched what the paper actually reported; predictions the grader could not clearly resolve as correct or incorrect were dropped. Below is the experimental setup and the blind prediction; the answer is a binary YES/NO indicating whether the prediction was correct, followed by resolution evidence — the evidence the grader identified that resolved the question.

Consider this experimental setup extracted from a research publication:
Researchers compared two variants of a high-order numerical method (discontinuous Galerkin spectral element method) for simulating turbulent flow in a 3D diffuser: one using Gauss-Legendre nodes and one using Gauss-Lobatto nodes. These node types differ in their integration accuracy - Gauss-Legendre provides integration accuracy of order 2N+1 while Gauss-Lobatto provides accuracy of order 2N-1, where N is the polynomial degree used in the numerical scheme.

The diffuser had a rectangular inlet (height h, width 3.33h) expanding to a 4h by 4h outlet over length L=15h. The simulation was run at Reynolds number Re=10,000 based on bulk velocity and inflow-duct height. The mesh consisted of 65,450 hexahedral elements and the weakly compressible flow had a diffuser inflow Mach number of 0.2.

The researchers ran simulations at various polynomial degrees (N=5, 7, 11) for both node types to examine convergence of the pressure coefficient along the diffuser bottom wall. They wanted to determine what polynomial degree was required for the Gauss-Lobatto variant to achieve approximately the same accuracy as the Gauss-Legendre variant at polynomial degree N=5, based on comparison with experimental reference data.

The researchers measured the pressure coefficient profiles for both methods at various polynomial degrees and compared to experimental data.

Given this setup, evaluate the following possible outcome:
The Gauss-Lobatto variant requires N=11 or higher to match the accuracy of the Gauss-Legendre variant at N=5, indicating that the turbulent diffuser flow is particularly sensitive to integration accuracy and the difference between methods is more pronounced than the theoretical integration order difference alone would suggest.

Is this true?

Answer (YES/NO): NO